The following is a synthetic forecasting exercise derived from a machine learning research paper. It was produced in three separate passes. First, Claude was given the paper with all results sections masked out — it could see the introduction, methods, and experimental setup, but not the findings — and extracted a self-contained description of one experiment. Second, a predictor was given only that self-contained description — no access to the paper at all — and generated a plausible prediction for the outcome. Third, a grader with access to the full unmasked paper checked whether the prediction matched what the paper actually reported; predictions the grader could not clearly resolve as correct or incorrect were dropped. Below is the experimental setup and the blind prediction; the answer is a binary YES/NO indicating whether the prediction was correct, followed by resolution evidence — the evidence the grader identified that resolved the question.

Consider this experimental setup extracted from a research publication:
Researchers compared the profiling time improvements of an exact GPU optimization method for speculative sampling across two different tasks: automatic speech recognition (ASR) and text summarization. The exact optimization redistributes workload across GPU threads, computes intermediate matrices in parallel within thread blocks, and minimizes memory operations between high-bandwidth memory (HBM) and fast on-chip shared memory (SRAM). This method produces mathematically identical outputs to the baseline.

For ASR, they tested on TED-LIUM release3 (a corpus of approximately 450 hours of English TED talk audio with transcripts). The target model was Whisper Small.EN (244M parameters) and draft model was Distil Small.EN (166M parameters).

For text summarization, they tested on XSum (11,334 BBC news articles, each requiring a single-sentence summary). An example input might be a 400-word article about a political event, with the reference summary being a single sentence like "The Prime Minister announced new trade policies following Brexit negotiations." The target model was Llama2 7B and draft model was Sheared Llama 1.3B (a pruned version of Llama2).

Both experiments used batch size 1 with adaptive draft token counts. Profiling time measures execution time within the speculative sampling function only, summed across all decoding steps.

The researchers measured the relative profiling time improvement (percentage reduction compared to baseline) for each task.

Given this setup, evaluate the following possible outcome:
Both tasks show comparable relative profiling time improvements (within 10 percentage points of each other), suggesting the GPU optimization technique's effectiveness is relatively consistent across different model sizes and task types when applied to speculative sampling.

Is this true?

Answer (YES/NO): YES